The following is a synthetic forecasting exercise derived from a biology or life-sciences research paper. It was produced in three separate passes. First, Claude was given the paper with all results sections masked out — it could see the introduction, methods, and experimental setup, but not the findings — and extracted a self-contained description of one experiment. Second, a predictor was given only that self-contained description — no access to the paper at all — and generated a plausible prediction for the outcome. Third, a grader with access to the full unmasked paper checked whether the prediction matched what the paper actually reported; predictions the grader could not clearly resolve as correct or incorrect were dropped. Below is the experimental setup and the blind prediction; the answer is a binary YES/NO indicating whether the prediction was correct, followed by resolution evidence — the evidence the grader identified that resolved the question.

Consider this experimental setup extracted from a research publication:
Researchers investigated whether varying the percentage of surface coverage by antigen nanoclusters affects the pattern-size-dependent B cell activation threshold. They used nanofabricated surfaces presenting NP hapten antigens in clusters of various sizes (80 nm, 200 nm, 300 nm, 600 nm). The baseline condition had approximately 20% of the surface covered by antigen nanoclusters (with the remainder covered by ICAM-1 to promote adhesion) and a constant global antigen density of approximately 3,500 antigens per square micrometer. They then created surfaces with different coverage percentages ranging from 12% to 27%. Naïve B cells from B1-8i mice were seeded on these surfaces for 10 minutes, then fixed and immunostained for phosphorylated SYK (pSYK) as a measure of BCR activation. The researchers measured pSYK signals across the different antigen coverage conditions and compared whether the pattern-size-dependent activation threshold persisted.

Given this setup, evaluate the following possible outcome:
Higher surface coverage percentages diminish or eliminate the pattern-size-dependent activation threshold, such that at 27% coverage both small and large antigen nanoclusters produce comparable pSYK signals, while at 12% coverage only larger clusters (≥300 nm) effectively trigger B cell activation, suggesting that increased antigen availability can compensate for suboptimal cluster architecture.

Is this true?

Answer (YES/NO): NO